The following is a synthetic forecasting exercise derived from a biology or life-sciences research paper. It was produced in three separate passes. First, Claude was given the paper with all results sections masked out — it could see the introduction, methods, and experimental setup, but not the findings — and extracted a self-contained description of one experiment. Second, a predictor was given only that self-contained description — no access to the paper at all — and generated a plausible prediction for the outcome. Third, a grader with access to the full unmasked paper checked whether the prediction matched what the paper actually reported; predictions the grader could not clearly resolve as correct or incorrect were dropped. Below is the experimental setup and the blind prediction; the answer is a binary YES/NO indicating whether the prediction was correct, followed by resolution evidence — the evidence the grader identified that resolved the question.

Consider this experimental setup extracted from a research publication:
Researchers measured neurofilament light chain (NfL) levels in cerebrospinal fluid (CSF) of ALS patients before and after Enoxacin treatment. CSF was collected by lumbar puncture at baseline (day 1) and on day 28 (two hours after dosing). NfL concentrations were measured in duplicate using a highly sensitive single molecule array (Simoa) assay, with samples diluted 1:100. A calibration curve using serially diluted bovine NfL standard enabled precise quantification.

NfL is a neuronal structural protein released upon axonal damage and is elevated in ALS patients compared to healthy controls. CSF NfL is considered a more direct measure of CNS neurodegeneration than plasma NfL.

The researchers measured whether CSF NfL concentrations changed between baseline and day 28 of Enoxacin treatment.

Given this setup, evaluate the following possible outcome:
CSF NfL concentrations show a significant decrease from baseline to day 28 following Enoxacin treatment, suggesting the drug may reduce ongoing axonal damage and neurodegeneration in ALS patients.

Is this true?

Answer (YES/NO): NO